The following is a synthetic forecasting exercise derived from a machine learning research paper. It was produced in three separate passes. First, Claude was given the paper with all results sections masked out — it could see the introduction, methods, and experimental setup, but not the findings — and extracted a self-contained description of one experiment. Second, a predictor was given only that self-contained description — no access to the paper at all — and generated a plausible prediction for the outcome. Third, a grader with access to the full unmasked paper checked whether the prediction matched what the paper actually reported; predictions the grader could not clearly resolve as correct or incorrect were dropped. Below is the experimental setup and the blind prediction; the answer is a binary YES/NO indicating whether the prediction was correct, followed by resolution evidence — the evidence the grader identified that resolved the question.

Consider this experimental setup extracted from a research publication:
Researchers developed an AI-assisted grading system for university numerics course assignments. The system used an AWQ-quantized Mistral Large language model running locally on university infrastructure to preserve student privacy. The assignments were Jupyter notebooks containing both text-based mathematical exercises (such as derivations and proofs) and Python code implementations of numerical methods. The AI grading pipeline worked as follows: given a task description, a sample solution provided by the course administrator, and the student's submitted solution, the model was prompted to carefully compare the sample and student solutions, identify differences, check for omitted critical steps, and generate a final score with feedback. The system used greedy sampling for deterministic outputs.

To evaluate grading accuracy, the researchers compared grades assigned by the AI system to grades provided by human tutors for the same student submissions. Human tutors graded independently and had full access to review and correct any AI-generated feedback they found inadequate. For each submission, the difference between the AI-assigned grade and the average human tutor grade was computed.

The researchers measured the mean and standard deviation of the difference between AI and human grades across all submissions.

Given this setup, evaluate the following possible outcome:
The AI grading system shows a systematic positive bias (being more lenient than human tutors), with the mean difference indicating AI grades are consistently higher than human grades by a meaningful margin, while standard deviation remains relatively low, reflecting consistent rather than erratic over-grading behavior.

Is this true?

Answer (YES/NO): NO